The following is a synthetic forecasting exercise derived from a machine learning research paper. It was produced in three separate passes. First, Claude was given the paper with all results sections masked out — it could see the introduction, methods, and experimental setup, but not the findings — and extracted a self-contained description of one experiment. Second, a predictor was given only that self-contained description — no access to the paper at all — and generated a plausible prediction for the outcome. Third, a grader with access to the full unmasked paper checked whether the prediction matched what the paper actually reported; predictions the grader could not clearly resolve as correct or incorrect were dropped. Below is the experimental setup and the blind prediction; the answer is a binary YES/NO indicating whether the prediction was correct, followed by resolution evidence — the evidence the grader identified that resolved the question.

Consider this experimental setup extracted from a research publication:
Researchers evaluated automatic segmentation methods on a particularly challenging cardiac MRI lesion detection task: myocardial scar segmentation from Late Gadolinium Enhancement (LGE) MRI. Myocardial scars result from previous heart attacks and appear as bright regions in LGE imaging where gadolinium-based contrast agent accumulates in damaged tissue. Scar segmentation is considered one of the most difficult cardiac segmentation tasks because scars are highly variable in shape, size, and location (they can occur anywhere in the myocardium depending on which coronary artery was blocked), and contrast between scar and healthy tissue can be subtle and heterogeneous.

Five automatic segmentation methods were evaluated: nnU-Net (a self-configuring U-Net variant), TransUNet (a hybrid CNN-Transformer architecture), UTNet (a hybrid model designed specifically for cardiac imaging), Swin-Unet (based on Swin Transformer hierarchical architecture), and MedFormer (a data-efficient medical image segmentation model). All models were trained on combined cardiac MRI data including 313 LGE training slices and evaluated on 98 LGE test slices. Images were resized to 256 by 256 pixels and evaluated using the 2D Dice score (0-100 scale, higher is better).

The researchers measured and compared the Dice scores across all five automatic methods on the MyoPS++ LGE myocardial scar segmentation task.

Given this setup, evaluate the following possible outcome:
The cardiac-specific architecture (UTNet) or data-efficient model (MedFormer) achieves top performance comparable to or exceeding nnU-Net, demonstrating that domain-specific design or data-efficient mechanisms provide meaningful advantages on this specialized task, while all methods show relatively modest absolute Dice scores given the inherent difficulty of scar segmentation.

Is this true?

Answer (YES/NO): NO